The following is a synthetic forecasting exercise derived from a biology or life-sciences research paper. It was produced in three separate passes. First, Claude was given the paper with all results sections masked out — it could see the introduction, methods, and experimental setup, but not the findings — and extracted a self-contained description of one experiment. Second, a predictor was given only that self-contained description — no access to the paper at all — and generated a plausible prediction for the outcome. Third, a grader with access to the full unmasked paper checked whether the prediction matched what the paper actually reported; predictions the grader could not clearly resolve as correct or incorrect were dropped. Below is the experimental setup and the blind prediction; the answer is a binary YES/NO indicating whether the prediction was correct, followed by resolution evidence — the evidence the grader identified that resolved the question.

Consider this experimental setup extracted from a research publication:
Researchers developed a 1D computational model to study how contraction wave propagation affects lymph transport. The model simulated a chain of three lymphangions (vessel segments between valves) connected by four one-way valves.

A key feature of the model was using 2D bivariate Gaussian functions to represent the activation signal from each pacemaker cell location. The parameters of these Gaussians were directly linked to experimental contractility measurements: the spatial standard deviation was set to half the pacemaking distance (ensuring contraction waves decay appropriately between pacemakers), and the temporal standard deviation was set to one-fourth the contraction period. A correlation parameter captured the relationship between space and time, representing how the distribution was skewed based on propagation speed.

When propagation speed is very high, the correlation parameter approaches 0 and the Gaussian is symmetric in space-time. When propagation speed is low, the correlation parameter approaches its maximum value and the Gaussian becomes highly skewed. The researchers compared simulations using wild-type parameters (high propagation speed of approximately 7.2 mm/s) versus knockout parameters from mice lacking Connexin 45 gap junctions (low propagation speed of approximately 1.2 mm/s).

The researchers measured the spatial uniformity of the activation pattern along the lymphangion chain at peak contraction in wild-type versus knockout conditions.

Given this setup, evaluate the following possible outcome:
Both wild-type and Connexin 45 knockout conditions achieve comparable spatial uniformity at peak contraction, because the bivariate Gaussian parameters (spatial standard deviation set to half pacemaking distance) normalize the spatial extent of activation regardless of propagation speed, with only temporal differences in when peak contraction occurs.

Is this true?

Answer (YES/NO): NO